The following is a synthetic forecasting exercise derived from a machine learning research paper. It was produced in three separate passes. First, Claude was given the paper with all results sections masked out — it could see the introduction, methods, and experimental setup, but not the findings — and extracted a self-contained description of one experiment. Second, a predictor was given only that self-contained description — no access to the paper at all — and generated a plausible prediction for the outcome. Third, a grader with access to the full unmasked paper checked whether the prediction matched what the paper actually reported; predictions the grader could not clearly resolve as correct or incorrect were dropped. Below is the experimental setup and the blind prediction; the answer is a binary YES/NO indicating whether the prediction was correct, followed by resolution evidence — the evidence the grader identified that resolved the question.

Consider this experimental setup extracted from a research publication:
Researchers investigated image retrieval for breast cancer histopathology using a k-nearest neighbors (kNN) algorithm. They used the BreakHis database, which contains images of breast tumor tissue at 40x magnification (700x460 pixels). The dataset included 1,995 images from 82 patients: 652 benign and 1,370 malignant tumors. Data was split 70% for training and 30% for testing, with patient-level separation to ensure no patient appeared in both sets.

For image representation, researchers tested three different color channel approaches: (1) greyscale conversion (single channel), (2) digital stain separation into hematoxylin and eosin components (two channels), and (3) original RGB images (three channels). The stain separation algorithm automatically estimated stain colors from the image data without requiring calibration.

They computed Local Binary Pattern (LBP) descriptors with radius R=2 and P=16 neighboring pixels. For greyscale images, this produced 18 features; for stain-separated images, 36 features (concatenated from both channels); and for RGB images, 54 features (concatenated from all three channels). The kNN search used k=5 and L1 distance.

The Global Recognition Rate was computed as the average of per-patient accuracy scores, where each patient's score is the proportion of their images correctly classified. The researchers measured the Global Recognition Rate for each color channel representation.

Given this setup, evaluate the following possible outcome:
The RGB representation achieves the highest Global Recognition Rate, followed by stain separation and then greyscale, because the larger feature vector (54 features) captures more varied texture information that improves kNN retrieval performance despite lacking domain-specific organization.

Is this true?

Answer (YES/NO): NO